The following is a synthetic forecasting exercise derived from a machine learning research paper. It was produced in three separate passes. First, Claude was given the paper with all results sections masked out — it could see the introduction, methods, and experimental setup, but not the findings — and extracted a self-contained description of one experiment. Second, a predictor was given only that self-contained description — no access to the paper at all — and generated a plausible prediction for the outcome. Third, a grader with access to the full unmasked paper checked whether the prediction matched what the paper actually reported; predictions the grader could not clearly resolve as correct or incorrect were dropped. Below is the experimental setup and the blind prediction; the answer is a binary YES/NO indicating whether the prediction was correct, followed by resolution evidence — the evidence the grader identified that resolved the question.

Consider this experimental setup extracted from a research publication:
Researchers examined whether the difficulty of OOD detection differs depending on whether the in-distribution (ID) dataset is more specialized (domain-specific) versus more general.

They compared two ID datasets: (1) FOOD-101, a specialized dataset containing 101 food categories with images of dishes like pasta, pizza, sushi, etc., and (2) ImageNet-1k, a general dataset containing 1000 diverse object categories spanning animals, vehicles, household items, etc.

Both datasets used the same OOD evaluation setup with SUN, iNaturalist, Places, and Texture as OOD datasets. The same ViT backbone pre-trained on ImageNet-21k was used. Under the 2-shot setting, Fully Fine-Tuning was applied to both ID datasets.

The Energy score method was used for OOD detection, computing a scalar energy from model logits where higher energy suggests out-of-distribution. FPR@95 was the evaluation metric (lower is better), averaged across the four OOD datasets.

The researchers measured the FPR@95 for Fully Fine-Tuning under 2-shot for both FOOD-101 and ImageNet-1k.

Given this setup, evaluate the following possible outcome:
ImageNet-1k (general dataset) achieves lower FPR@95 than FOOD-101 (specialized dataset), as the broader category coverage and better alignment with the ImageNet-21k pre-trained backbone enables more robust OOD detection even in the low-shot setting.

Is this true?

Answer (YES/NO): NO